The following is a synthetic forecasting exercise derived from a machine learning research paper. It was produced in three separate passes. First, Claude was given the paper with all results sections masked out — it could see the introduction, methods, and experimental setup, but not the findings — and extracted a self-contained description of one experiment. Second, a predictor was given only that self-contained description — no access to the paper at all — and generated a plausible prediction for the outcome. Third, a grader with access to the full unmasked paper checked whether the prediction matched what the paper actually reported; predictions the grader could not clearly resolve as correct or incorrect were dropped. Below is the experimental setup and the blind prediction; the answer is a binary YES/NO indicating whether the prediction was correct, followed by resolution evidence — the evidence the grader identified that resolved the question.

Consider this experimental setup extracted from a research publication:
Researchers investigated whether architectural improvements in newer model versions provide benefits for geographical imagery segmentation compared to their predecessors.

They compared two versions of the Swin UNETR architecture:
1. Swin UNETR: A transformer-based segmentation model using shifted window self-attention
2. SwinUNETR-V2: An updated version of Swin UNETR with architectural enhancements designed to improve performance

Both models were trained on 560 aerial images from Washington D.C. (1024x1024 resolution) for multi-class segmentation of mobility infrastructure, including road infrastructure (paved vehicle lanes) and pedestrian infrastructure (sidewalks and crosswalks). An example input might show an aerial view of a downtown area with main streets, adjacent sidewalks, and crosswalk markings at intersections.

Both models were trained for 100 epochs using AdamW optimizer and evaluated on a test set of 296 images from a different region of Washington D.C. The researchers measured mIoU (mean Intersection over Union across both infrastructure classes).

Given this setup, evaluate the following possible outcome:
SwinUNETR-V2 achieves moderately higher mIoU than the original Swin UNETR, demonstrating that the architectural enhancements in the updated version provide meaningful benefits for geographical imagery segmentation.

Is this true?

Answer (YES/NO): NO